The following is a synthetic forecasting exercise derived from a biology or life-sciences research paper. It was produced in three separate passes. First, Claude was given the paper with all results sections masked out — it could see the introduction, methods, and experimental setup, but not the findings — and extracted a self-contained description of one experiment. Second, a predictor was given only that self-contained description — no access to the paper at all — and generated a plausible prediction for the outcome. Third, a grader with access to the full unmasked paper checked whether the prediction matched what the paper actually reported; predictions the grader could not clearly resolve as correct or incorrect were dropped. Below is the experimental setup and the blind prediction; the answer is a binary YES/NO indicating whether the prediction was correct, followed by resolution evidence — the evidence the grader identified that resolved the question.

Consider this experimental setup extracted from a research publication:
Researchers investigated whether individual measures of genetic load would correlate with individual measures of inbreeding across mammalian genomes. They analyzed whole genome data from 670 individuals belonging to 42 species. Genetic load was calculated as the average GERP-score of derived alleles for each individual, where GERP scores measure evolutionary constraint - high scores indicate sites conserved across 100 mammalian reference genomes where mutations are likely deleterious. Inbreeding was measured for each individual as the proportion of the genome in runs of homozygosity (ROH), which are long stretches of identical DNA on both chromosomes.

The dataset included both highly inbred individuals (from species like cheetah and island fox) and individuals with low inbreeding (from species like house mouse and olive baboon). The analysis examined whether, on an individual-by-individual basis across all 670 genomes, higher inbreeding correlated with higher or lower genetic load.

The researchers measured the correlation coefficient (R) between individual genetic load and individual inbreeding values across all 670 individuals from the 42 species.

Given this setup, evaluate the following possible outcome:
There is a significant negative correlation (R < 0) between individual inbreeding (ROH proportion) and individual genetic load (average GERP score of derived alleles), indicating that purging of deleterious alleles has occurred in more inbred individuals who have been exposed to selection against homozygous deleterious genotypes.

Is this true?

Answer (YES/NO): NO